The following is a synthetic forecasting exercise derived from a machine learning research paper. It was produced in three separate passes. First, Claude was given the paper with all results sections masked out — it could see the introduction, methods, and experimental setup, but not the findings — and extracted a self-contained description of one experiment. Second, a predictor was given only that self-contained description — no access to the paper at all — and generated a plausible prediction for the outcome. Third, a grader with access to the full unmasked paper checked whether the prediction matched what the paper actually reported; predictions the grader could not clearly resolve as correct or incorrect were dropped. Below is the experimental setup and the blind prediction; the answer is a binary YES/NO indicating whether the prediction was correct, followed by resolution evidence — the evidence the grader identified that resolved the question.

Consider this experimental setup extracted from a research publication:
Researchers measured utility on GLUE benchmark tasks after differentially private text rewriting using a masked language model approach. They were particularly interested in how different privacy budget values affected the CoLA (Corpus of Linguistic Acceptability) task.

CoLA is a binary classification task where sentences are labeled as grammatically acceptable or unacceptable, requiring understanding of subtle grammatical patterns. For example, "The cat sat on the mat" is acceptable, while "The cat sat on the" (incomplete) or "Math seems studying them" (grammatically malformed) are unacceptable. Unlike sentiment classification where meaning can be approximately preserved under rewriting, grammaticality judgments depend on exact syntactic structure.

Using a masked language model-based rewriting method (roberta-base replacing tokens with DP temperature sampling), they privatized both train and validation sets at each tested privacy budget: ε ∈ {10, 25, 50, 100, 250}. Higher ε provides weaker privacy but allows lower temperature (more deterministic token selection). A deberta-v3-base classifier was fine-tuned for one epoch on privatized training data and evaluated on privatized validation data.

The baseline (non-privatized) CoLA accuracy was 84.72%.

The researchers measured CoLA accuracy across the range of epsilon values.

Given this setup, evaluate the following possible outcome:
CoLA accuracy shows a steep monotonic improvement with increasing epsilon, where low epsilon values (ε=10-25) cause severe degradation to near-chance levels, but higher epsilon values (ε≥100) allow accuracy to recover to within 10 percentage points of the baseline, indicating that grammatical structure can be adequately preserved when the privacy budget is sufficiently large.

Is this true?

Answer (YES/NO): NO